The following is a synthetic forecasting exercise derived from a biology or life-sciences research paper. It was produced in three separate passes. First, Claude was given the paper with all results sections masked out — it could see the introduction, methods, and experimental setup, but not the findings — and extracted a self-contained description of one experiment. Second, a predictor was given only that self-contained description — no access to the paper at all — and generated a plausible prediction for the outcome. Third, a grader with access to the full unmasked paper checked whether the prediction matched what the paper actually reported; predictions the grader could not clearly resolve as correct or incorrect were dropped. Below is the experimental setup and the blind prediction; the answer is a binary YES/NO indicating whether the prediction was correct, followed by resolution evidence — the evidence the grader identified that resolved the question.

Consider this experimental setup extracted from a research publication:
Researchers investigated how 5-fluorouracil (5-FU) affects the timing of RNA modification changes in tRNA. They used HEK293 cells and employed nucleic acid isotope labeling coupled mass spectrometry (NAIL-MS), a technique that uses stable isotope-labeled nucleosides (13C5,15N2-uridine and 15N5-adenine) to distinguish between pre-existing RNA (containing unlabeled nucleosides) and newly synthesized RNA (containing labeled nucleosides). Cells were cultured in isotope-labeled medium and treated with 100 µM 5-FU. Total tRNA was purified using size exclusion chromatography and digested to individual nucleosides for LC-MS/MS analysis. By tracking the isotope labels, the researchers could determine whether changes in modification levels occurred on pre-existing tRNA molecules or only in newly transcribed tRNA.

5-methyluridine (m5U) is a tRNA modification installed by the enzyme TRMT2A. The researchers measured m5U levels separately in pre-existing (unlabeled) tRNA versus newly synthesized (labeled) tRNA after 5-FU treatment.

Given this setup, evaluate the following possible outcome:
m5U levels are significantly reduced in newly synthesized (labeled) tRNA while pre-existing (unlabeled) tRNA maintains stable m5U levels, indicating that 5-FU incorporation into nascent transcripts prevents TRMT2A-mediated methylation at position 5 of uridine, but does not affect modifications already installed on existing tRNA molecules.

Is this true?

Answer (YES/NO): YES